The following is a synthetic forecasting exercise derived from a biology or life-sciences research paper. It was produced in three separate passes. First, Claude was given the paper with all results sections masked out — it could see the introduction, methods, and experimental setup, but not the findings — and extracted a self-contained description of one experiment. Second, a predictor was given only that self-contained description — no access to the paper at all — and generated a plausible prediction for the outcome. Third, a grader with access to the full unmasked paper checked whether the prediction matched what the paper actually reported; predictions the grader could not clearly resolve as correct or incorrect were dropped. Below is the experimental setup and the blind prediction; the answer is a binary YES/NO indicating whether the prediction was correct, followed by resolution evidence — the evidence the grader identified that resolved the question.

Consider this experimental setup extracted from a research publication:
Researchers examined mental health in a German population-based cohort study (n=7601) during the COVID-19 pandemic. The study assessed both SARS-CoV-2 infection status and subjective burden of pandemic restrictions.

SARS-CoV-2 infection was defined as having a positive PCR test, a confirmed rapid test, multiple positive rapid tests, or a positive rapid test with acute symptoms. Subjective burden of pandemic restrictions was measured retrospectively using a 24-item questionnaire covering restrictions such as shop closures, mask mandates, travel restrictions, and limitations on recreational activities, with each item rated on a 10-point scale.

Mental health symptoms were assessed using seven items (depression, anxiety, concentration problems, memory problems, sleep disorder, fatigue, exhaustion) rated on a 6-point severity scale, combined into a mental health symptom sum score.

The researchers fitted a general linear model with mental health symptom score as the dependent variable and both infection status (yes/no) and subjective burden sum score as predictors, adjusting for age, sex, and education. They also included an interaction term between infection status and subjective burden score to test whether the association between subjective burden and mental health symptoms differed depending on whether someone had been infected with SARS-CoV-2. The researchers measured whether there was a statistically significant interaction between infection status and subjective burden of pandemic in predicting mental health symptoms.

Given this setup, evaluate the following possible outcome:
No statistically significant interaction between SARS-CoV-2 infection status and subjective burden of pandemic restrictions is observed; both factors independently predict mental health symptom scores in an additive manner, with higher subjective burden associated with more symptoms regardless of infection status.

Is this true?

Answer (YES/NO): NO